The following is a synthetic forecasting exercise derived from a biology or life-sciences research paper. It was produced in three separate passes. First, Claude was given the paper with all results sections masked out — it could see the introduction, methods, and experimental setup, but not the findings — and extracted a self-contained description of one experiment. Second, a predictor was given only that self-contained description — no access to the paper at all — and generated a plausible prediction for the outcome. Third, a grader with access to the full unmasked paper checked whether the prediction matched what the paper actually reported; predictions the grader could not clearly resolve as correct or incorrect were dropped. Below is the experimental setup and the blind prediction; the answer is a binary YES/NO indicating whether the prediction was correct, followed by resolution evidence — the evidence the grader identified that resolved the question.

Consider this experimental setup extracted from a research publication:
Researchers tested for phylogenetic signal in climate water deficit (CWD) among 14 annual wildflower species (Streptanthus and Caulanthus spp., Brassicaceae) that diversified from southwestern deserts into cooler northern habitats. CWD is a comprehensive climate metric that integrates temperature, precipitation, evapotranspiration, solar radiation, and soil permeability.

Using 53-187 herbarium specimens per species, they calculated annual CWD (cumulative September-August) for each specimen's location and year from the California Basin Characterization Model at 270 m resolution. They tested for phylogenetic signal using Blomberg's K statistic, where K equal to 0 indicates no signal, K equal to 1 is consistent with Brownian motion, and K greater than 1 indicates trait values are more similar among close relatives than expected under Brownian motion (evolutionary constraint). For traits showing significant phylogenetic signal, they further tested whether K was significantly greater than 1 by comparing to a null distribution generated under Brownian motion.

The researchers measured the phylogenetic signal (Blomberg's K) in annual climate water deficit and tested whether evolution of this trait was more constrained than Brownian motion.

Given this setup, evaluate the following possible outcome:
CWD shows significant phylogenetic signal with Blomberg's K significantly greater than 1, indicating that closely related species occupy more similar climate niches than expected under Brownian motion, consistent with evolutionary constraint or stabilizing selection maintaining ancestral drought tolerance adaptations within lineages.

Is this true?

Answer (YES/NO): YES